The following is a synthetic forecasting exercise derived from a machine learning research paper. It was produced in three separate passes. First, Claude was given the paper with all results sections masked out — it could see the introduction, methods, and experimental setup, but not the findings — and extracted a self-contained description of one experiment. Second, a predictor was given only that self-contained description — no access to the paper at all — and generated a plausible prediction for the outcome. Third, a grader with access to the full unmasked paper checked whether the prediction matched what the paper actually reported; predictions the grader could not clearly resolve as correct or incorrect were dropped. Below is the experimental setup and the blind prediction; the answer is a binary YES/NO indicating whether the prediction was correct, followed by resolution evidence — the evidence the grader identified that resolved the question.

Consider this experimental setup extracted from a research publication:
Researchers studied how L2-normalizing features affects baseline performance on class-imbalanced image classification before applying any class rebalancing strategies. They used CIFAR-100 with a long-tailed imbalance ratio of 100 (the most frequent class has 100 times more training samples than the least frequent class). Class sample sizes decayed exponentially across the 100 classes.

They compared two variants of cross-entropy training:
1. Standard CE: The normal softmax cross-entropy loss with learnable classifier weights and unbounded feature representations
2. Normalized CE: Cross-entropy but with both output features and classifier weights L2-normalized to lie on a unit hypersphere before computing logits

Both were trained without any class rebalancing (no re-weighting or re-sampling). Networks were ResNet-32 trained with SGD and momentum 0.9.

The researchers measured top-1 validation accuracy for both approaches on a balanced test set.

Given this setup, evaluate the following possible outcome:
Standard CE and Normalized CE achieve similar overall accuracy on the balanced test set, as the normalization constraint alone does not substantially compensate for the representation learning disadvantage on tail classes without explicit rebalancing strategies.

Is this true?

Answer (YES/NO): NO